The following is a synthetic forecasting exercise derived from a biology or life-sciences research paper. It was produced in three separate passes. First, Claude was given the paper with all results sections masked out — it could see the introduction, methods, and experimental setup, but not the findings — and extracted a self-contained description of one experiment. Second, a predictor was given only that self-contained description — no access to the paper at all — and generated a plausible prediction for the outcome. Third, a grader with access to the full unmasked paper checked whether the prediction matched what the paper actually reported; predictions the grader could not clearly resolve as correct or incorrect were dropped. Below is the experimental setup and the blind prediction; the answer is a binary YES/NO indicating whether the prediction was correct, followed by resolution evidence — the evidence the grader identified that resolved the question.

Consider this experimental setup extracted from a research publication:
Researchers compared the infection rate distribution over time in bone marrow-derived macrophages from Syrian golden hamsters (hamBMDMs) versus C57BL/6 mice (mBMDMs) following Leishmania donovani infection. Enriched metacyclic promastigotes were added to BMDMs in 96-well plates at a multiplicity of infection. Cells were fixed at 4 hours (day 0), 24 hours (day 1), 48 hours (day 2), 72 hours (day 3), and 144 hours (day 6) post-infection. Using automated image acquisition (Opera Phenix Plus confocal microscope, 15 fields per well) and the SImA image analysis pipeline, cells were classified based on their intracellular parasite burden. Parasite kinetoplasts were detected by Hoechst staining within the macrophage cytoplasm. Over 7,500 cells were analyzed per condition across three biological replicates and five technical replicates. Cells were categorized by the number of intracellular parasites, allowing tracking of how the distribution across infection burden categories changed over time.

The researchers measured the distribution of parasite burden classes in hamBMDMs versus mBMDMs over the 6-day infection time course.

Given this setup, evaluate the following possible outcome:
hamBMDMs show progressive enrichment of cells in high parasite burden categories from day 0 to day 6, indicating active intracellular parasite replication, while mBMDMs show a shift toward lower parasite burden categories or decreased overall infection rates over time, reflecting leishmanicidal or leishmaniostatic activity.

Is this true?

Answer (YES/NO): NO